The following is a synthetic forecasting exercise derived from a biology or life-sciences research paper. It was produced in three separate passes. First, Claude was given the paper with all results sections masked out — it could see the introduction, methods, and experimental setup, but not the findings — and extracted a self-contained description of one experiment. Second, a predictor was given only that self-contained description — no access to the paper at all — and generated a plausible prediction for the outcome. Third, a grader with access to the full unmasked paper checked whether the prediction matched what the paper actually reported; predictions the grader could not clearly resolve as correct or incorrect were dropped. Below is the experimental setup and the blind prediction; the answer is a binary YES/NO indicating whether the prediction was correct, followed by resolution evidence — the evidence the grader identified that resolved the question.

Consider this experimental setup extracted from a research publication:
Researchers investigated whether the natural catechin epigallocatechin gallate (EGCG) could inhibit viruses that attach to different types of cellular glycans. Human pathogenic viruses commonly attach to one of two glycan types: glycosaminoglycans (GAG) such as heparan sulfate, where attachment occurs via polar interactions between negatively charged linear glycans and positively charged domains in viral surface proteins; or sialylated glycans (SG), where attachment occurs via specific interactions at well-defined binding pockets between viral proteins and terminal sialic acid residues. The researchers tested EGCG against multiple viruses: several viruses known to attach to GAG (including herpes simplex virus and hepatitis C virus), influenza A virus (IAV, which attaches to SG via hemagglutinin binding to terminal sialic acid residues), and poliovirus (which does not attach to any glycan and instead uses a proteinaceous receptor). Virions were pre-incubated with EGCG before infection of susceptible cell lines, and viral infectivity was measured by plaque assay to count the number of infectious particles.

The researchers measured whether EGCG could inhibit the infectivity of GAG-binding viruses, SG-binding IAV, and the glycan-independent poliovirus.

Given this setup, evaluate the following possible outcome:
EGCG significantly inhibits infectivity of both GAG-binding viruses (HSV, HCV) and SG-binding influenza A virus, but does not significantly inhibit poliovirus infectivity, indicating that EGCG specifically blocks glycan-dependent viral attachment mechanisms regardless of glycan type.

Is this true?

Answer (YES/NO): YES